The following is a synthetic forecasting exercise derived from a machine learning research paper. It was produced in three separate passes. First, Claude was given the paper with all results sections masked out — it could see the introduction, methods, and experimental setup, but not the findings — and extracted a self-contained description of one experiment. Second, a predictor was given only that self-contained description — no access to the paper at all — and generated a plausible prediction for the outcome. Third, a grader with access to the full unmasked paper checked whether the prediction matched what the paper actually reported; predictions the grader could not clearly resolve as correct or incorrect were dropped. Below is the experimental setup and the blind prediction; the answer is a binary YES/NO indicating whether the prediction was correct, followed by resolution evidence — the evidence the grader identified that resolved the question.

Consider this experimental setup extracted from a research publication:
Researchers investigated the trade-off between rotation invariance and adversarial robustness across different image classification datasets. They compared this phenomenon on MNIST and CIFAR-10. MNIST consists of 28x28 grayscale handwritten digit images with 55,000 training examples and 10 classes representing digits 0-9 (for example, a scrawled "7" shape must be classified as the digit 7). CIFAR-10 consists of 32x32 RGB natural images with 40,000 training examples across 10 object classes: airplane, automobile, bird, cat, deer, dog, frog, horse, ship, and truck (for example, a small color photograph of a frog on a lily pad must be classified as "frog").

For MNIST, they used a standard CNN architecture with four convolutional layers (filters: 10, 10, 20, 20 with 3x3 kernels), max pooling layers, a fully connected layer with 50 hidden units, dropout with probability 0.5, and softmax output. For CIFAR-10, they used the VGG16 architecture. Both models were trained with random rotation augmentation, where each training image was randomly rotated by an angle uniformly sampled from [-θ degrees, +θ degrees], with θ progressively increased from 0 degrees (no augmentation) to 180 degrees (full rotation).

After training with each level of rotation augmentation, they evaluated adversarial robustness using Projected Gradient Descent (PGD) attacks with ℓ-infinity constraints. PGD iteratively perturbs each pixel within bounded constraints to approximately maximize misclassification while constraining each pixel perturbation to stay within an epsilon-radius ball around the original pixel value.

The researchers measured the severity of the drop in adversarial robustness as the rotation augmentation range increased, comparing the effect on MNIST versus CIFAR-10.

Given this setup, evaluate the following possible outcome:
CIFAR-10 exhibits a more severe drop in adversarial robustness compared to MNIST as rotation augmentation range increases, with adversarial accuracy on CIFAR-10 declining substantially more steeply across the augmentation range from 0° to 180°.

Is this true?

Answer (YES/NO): NO